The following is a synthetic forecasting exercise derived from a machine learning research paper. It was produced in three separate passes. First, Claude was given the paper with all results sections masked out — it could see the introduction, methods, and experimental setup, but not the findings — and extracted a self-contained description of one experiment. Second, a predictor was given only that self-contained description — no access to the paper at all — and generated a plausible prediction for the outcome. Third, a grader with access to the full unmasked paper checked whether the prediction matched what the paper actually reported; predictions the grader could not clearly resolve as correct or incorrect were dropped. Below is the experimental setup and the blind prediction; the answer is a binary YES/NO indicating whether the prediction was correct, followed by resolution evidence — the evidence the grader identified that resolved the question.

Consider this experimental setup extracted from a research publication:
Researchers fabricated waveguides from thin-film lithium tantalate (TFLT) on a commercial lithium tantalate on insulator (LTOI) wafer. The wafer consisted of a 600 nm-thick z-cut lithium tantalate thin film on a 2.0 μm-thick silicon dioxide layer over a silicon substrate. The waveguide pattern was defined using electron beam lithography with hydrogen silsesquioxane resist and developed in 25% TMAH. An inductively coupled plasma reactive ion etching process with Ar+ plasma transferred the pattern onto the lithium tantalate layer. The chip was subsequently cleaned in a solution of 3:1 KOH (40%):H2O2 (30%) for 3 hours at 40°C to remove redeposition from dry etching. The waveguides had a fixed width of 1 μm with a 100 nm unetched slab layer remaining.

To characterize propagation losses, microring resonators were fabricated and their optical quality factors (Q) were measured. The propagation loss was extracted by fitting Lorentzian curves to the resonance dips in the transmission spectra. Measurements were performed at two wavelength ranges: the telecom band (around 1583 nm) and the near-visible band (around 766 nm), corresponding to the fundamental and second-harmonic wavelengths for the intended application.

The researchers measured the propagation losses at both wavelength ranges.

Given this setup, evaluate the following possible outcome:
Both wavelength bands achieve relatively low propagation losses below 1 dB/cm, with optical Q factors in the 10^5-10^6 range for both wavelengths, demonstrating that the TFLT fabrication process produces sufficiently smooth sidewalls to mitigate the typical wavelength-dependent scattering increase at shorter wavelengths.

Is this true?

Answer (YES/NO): NO